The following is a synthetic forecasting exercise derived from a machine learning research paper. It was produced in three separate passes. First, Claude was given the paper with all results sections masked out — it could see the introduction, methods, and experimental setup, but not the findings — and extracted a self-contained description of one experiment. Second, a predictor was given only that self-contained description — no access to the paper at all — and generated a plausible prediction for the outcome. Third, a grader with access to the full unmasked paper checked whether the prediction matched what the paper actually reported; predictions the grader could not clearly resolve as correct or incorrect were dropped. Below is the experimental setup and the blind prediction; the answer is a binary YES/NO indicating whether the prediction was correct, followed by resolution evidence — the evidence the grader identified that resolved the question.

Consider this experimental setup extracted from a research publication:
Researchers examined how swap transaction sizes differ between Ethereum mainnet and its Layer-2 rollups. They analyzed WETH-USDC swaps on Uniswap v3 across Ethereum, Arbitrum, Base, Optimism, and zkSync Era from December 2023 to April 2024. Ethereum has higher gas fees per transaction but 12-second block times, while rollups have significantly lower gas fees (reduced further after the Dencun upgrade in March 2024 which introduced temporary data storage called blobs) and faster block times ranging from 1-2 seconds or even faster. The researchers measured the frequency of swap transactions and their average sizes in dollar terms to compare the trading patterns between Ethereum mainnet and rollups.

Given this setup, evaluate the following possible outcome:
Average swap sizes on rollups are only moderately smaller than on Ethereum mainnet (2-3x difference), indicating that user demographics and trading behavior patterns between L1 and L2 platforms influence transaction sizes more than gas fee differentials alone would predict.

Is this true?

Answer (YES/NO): NO